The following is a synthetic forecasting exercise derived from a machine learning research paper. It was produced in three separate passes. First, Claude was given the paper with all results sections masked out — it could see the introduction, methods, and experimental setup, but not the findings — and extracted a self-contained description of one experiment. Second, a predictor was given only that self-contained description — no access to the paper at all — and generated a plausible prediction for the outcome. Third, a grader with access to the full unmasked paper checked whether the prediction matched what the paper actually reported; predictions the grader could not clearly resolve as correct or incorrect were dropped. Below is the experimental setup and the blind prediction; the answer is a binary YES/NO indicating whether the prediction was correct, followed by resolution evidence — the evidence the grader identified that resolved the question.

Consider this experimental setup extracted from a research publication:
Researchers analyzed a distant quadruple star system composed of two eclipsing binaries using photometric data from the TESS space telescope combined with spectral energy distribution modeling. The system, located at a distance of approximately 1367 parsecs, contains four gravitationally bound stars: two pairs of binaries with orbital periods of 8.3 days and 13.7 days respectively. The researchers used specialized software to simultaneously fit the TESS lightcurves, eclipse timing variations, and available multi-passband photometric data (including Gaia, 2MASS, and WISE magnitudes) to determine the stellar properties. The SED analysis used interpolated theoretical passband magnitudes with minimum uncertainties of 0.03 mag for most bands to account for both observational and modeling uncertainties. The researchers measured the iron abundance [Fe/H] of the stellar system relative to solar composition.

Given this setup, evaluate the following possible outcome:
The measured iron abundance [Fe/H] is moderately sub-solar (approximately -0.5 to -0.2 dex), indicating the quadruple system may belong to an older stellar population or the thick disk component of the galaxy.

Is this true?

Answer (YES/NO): YES